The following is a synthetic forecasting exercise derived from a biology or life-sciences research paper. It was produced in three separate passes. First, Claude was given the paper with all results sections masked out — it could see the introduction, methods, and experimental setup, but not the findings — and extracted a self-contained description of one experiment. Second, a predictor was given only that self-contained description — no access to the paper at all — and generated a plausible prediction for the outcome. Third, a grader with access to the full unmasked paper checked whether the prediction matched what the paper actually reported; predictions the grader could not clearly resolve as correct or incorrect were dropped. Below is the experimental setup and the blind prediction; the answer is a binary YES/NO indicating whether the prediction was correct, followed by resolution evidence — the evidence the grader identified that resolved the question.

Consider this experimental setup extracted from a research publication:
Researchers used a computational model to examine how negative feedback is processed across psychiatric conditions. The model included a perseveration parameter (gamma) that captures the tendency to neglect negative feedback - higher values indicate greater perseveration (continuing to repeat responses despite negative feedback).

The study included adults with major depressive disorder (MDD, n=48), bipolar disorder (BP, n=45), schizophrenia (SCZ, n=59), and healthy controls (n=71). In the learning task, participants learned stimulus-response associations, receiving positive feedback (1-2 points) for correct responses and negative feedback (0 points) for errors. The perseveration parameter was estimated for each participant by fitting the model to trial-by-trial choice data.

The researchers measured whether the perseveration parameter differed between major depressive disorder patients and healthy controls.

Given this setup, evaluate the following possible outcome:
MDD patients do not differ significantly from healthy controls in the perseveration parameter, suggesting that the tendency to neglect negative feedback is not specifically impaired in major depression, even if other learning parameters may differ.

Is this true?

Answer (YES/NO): YES